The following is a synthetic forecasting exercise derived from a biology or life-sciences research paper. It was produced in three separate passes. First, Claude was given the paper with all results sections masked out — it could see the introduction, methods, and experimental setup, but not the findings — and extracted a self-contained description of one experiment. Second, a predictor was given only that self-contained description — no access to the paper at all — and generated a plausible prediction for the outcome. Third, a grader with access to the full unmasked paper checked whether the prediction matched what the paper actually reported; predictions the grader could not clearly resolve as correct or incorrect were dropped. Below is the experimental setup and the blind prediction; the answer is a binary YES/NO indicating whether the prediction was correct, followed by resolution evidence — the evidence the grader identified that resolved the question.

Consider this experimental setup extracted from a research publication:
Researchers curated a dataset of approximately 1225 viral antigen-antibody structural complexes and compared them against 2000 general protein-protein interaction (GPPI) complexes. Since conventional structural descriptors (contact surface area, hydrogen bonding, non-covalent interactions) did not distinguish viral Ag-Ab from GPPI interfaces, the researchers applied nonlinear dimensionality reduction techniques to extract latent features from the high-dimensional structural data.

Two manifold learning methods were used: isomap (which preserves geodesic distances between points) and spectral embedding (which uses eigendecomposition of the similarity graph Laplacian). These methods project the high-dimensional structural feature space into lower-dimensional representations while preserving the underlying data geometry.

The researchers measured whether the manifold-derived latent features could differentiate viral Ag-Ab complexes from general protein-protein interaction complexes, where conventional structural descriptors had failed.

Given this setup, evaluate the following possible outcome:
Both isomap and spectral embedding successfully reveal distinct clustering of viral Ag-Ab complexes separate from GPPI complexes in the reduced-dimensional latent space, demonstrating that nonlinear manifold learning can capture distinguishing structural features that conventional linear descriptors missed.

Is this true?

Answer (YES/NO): YES